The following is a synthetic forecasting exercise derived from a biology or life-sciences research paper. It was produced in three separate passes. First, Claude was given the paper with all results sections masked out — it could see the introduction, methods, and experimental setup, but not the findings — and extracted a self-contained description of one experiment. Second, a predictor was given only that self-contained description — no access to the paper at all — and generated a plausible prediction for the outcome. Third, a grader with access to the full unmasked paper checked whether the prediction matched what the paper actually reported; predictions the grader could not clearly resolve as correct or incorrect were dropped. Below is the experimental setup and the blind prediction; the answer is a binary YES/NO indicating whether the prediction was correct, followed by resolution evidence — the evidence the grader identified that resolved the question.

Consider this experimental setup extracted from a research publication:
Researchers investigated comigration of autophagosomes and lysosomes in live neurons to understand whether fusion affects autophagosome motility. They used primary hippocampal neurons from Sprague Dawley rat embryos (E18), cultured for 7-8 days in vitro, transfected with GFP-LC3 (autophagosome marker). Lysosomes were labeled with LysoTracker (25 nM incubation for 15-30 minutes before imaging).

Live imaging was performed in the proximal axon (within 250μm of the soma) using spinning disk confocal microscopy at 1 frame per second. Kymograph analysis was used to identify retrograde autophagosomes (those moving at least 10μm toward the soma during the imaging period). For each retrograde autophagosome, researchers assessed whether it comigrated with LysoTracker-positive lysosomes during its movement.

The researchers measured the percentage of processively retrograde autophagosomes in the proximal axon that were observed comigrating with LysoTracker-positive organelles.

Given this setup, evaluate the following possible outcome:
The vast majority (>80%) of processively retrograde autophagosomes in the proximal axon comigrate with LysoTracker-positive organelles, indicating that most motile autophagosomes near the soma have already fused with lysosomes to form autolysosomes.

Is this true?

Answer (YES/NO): YES